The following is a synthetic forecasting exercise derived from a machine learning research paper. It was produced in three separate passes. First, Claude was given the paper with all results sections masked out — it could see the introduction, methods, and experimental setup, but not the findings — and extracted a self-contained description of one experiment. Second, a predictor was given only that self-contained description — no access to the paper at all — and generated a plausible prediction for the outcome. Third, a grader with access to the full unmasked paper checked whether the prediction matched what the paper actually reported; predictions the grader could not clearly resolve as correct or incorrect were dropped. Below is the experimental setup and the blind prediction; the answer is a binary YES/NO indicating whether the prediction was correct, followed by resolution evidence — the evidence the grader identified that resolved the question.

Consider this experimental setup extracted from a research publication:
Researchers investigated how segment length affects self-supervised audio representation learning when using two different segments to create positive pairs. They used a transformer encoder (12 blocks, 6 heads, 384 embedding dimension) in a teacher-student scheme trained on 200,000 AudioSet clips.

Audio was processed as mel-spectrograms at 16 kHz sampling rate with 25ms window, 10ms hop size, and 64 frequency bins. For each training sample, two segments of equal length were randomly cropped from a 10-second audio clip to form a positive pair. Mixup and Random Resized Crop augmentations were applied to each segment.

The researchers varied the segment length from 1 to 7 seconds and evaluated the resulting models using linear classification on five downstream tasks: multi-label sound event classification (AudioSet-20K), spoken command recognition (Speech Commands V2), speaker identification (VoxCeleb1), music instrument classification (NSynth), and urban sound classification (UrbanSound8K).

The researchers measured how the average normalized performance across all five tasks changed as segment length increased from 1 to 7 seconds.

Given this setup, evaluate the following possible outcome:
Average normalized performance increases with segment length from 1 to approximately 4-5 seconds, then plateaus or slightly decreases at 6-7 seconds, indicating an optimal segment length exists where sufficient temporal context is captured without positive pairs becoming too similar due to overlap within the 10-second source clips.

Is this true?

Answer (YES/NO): NO